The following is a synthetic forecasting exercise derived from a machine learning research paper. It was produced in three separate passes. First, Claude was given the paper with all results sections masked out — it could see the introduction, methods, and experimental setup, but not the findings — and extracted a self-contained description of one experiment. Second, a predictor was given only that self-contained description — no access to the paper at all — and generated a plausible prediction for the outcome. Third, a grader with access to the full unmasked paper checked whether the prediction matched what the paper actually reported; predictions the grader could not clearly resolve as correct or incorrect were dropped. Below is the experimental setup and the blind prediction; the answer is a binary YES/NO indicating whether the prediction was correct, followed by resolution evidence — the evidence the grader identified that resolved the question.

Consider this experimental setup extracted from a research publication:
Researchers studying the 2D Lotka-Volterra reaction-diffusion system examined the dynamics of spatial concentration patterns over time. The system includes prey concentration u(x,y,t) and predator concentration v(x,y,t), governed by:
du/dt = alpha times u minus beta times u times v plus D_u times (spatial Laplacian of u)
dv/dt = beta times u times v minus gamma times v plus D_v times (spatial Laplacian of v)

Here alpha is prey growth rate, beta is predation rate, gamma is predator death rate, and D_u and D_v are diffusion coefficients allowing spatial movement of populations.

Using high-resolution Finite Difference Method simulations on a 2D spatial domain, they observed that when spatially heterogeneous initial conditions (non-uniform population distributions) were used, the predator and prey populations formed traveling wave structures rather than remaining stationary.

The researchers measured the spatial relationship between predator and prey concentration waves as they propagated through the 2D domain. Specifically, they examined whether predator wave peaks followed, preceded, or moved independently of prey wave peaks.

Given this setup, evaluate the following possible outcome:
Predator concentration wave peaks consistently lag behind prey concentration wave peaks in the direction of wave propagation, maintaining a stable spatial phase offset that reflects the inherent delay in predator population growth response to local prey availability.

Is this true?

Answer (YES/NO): YES